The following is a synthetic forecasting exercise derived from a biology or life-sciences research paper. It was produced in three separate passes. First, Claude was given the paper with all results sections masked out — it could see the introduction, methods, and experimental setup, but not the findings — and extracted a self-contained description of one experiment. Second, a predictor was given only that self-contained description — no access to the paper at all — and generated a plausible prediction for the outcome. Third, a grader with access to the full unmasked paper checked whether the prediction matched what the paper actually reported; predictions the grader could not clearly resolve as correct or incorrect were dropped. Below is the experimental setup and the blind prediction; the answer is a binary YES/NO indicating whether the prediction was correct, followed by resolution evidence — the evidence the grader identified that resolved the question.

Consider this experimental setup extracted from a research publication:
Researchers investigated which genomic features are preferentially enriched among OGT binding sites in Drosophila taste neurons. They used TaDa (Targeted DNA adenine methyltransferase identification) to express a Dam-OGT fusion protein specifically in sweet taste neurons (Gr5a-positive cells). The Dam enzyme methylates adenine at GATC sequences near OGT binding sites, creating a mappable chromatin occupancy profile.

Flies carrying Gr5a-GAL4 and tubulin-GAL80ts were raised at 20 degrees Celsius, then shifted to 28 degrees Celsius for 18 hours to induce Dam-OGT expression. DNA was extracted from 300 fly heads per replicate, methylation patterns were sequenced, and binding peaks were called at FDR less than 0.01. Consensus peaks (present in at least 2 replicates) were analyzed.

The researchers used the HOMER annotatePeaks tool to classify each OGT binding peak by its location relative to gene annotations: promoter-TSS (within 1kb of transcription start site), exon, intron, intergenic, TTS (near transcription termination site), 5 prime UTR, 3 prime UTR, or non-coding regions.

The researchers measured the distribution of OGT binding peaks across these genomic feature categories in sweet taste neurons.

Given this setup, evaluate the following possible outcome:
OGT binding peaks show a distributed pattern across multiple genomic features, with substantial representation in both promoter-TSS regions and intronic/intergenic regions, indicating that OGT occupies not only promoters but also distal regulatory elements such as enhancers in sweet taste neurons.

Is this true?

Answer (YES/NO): YES